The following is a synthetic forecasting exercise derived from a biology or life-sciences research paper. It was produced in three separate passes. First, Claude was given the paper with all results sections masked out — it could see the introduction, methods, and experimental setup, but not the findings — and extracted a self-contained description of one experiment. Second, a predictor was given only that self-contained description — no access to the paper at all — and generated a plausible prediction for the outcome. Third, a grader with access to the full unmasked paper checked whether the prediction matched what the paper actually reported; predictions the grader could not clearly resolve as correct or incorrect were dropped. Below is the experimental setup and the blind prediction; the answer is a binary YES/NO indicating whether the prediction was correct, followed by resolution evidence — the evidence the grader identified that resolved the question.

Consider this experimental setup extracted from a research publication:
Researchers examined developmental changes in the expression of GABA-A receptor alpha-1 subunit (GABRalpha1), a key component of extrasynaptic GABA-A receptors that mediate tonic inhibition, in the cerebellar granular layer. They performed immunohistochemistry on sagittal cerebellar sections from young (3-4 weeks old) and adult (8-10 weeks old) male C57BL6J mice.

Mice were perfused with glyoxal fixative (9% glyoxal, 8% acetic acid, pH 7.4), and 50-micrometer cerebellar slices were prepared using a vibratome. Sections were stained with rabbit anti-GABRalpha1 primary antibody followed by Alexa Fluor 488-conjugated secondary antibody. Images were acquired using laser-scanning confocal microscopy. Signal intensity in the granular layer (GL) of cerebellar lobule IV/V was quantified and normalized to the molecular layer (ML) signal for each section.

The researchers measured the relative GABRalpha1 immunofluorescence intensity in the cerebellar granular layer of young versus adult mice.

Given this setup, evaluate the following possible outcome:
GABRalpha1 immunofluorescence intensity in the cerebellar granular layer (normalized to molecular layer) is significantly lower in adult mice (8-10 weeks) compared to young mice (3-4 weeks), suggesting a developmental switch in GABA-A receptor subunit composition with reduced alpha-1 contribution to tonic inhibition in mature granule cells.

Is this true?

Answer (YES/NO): NO